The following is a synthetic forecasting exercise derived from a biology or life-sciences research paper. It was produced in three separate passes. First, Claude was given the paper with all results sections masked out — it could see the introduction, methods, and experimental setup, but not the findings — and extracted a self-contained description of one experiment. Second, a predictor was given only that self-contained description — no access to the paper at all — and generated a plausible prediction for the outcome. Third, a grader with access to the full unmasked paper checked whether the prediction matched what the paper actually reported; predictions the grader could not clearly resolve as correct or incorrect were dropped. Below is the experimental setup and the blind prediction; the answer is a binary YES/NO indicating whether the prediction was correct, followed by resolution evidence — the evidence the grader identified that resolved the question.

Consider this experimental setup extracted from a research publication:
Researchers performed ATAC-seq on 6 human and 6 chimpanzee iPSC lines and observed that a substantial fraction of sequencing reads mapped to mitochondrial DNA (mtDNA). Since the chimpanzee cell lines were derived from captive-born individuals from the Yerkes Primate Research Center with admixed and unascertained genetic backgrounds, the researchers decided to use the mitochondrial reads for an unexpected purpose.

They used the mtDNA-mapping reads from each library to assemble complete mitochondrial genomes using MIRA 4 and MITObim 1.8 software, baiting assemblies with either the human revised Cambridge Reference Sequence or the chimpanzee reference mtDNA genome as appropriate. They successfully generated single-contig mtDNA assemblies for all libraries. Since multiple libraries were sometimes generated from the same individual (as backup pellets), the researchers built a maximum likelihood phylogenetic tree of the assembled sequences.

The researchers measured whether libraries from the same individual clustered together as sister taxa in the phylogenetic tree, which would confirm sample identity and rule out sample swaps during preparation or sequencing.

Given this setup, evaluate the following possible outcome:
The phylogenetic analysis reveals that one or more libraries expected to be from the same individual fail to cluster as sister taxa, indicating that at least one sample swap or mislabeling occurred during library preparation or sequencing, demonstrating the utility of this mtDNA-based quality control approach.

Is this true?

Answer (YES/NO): NO